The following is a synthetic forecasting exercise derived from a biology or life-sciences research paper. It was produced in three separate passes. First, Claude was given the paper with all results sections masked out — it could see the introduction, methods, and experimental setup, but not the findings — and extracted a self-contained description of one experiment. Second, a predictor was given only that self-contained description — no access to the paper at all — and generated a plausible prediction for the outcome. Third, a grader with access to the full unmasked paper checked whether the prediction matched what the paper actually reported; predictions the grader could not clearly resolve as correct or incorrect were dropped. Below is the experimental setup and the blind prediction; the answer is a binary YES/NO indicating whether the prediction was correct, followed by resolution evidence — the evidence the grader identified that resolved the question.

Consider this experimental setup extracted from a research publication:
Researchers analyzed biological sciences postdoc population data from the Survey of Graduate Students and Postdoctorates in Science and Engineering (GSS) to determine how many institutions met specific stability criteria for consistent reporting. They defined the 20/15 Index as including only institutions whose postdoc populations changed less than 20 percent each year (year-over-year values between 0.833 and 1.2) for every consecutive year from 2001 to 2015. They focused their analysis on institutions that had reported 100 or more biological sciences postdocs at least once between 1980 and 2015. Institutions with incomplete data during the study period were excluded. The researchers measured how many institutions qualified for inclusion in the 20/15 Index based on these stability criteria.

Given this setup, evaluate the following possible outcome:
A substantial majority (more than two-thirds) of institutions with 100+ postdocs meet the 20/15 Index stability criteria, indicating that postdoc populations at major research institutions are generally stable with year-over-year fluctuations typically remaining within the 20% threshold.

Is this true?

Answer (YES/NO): NO